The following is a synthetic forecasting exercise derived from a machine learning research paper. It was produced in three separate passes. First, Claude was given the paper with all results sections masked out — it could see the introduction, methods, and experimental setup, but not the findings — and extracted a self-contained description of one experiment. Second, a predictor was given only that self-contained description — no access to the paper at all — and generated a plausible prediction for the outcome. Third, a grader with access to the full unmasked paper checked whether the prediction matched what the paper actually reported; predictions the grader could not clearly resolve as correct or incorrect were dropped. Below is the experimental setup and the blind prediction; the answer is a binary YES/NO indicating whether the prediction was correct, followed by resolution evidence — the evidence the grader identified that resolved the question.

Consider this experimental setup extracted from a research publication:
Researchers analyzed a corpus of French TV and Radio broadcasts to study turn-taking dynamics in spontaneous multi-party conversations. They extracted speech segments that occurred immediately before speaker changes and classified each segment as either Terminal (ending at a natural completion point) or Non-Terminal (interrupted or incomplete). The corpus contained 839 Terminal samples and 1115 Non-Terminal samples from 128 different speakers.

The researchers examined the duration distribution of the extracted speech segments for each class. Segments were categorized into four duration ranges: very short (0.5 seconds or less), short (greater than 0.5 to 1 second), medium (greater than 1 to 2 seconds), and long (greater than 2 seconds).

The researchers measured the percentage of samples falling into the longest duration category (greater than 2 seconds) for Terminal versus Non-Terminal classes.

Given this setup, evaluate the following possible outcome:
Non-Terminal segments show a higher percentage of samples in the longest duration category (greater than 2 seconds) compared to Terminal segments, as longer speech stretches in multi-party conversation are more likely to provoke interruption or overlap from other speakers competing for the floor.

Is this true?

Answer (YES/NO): YES